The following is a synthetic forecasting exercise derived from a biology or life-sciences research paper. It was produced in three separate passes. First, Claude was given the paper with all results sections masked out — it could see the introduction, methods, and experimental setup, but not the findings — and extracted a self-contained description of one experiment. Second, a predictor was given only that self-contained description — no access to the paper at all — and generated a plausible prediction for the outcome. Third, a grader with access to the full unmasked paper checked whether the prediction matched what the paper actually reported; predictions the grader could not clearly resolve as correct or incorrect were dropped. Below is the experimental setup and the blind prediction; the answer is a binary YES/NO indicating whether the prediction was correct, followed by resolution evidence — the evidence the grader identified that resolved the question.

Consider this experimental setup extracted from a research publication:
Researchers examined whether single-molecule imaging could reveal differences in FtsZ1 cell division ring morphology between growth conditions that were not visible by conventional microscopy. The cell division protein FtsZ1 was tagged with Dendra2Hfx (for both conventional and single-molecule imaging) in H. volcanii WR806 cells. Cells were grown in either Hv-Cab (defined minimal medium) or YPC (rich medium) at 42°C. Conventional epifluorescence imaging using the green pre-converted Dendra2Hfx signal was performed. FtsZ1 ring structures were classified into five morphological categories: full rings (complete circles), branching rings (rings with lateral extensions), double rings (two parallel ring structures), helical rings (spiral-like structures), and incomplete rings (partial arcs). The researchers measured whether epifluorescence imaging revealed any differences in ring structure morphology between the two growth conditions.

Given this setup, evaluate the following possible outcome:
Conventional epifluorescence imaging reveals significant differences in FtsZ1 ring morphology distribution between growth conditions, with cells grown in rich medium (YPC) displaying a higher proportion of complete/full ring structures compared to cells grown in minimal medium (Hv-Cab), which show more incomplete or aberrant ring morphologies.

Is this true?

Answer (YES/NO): NO